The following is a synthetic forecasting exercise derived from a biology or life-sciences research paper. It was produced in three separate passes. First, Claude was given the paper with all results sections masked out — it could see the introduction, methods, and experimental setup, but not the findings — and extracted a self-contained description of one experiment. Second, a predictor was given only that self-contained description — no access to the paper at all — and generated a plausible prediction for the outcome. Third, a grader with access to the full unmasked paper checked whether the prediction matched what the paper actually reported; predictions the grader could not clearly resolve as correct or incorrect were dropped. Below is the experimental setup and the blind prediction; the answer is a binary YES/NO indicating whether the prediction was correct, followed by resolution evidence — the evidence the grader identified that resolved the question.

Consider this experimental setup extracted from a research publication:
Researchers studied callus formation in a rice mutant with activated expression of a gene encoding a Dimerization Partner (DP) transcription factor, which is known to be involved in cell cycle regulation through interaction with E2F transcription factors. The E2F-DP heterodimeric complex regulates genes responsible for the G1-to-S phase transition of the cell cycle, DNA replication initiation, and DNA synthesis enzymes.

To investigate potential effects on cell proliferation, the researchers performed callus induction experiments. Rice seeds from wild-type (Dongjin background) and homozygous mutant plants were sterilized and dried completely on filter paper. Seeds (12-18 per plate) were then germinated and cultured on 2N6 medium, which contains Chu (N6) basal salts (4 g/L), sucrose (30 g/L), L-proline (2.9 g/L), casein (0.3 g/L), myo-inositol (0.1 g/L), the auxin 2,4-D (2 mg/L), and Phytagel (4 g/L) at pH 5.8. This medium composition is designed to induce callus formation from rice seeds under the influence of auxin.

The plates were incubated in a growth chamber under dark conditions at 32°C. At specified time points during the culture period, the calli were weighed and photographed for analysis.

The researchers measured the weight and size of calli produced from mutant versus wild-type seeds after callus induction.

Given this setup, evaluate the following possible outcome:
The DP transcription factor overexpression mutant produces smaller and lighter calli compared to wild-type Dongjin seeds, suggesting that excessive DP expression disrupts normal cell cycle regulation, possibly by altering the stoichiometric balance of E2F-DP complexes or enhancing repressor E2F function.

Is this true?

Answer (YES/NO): YES